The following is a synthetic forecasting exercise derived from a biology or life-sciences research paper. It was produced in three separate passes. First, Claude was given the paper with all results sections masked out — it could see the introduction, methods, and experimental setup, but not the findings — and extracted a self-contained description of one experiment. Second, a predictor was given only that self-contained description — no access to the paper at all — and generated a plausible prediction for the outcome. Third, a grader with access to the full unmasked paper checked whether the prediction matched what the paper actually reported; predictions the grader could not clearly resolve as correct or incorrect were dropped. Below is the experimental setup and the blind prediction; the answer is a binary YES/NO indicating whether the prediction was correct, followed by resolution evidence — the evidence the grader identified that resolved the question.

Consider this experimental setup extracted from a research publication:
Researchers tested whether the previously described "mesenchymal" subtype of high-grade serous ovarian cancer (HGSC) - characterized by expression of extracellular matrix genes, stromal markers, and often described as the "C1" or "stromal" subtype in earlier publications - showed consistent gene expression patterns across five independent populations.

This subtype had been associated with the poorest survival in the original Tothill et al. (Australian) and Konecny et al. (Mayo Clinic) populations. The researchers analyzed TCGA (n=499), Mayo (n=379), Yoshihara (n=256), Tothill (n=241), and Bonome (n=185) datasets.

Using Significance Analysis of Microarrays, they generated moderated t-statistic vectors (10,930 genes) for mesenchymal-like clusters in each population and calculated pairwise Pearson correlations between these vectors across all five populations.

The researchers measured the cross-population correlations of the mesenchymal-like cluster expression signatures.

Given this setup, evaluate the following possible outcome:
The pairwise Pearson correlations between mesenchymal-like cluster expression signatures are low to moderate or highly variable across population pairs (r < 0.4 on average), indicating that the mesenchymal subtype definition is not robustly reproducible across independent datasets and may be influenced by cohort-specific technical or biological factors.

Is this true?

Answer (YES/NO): NO